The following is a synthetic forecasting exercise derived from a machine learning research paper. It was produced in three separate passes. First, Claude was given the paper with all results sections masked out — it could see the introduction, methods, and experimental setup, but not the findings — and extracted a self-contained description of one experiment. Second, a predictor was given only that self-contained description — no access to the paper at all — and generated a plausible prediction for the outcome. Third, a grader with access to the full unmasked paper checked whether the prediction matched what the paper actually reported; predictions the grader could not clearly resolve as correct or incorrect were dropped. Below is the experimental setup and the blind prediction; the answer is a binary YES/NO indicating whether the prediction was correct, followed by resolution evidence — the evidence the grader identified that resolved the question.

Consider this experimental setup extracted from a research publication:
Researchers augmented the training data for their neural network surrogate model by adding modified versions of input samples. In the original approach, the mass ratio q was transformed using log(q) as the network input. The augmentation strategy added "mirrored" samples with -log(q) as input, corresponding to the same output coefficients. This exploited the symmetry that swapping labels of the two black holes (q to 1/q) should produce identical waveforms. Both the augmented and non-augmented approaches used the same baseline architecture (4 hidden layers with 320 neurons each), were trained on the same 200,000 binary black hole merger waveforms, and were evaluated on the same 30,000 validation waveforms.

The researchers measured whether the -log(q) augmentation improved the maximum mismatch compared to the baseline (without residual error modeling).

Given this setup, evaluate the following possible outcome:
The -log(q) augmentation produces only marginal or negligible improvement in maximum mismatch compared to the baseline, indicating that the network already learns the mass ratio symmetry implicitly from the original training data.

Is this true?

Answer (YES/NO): NO